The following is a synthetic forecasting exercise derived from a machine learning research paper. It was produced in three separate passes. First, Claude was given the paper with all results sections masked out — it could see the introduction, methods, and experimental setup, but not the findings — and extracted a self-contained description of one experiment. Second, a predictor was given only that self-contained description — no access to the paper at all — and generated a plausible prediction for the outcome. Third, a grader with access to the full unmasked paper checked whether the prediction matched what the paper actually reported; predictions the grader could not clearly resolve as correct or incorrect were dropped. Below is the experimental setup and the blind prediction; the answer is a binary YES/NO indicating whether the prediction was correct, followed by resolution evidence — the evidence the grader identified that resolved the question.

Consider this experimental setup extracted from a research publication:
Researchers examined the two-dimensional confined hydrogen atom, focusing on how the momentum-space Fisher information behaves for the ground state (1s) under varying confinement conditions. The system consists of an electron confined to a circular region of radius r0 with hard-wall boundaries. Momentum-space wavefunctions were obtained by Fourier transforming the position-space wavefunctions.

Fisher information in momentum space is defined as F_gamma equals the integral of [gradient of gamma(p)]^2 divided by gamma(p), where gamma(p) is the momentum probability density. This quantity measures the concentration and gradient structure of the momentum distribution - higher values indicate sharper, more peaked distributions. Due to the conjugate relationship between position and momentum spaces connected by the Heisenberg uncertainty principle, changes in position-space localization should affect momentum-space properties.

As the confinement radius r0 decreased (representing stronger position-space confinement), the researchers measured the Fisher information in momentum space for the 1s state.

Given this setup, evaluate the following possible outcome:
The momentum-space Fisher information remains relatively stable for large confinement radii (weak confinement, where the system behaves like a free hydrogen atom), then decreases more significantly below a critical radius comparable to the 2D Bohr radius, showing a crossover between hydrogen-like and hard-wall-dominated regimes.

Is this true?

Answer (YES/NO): NO